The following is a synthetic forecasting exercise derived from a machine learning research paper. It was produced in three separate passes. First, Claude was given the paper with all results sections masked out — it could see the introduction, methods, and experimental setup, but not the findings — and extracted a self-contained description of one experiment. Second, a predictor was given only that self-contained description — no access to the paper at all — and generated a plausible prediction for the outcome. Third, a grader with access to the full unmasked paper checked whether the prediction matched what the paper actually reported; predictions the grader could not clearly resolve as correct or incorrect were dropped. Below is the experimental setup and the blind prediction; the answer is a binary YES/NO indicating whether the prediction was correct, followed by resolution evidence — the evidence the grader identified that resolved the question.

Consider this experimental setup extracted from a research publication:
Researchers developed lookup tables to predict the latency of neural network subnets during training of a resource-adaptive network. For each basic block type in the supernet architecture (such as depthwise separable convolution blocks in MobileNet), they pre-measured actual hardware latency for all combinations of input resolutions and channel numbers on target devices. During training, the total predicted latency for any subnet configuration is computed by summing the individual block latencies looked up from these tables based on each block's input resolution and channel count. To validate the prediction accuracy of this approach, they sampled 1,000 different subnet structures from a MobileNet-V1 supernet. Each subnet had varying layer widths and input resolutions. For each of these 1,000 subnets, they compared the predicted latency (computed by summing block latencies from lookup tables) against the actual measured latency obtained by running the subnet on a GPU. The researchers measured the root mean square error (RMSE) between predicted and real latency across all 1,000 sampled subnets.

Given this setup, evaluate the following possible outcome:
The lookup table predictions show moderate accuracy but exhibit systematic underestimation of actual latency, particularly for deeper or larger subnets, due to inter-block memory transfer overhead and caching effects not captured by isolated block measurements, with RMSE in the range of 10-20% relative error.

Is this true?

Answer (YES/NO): NO